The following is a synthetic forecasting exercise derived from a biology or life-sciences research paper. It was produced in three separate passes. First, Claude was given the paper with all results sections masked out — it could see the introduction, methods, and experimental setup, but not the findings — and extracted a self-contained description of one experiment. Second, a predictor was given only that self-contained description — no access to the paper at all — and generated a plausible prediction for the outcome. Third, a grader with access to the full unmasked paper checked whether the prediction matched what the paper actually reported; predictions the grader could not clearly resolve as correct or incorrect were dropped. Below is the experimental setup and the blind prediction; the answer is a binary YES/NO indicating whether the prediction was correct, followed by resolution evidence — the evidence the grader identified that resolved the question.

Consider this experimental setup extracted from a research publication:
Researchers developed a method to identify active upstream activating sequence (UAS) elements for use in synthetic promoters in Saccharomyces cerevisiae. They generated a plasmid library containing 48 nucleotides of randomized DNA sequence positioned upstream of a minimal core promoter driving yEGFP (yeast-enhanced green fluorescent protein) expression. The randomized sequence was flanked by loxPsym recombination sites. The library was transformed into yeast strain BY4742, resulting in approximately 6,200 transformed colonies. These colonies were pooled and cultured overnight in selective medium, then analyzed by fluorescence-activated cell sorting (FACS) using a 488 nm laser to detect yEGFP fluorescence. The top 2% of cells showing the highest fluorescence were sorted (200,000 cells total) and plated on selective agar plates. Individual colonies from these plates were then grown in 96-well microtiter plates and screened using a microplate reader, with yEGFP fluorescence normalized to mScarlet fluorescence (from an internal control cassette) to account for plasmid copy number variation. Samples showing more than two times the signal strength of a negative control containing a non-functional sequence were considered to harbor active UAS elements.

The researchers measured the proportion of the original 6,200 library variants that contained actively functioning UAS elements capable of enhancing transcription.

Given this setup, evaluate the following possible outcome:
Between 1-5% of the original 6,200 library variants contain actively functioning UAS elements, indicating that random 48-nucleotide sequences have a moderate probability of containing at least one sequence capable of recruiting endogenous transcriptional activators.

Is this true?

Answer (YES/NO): NO